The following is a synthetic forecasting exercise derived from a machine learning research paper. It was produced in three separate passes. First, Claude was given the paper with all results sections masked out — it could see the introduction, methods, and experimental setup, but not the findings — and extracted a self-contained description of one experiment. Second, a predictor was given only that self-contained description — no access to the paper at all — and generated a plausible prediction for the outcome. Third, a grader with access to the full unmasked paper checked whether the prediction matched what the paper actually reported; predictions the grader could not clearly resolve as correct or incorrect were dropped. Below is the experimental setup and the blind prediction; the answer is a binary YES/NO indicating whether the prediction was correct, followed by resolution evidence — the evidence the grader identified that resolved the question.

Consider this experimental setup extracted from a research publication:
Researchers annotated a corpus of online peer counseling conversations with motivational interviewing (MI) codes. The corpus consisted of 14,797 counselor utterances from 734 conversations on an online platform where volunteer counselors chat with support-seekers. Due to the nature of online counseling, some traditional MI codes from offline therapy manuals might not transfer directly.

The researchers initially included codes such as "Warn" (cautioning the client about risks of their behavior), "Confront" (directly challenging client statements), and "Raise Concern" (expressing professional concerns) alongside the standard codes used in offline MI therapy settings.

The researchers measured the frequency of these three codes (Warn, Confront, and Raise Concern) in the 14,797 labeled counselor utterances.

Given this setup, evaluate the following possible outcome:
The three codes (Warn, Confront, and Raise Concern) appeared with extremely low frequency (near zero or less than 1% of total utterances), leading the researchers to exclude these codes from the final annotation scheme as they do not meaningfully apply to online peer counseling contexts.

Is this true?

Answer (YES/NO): YES